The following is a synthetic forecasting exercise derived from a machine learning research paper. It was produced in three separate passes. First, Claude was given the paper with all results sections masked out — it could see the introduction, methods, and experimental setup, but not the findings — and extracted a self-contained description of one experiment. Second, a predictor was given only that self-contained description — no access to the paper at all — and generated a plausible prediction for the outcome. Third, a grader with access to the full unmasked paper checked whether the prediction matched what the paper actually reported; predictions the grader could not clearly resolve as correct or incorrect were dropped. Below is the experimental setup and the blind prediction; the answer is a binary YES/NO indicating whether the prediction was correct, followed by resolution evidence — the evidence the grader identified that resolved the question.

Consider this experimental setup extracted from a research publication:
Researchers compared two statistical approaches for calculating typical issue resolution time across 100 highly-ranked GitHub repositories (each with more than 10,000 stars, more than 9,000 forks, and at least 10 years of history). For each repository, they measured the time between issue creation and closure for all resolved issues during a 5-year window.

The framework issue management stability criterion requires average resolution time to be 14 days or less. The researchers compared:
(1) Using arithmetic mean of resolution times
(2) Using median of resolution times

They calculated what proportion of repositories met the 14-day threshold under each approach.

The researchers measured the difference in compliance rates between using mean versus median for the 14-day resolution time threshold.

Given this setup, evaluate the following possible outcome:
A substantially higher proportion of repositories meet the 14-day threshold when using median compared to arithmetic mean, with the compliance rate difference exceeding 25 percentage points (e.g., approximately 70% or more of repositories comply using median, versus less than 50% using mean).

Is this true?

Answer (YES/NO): YES